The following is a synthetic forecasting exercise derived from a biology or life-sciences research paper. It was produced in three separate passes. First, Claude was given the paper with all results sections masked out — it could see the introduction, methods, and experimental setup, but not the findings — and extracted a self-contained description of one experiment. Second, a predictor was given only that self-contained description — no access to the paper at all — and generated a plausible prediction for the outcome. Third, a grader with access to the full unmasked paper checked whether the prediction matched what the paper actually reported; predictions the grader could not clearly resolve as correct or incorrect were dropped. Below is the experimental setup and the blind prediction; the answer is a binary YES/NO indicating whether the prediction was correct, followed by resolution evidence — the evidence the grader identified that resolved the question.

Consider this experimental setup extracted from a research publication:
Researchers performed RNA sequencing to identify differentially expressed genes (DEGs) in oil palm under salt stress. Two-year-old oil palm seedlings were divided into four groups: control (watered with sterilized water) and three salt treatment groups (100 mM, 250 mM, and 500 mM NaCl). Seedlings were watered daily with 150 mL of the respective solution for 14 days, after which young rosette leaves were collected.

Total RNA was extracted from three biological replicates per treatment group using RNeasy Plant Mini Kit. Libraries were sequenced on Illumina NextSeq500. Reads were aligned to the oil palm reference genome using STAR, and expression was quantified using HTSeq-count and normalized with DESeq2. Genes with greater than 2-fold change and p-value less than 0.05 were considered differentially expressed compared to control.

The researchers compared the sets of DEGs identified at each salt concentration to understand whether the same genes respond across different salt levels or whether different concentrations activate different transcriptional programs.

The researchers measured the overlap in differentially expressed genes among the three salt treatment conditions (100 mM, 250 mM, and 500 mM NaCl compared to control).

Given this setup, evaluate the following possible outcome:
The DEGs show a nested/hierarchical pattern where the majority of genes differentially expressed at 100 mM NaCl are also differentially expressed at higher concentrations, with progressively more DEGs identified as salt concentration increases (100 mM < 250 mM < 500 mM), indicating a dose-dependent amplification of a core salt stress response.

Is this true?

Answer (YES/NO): NO